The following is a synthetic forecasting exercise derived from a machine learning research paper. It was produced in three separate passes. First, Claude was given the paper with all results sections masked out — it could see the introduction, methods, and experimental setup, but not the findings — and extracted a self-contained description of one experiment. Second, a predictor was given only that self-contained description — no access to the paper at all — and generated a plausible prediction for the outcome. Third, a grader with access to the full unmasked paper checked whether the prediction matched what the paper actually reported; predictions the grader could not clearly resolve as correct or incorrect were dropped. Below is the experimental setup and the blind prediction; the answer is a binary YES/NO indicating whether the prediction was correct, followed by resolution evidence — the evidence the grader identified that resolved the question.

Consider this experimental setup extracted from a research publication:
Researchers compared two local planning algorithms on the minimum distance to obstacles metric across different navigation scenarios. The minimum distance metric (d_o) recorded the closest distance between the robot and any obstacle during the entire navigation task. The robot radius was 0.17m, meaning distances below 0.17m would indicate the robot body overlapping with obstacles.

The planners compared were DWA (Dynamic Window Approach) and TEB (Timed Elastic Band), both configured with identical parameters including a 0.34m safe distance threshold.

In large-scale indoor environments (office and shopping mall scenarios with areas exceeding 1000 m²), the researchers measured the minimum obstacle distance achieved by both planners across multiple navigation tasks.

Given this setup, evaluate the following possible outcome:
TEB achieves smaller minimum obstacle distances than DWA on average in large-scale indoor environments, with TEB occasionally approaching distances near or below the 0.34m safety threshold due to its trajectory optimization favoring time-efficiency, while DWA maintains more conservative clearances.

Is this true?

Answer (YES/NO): NO